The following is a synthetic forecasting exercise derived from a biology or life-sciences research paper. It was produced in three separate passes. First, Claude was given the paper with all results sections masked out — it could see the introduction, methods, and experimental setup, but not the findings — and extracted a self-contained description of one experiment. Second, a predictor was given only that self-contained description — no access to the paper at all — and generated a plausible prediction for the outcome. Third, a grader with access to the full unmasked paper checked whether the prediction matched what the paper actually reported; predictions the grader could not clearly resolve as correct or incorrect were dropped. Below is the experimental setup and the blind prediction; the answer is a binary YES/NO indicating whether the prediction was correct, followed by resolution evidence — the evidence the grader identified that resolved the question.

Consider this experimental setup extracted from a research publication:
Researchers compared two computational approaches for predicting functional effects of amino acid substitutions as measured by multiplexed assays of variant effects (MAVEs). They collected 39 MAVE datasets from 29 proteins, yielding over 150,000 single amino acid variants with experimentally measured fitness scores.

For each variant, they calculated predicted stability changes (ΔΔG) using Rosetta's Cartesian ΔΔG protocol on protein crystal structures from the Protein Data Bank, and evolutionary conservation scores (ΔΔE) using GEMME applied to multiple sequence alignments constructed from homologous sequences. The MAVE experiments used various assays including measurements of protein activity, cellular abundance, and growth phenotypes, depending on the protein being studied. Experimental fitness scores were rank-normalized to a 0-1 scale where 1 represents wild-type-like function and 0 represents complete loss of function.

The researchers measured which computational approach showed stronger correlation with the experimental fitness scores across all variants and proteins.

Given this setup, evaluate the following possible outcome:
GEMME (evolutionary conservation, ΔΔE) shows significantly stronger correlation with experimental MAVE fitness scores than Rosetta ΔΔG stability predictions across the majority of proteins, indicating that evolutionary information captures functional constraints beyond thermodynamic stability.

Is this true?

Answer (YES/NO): YES